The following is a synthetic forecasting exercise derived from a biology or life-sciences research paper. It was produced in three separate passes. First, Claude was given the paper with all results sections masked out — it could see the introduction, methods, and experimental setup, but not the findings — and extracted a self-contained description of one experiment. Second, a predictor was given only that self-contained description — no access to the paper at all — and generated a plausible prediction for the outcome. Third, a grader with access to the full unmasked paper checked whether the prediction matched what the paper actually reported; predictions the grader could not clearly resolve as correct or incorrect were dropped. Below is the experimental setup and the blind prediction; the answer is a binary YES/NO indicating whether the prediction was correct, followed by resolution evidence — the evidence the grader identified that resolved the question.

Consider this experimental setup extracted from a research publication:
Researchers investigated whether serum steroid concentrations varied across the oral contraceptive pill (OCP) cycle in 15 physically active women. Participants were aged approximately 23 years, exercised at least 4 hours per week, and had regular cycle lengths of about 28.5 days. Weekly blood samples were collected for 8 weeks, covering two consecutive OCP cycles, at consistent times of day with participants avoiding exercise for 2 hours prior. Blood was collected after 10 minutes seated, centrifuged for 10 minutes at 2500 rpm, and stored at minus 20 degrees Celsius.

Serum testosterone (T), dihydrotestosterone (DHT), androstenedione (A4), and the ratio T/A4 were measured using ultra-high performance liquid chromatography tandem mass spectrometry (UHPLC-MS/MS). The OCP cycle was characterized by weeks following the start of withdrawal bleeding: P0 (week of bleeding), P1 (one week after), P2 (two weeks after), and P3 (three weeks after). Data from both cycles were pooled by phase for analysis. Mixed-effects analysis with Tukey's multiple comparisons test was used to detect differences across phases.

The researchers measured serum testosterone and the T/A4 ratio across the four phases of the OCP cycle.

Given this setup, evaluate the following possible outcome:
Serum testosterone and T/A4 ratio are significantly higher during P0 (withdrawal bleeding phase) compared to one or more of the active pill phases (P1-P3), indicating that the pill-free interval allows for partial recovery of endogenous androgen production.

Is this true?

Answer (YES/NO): YES